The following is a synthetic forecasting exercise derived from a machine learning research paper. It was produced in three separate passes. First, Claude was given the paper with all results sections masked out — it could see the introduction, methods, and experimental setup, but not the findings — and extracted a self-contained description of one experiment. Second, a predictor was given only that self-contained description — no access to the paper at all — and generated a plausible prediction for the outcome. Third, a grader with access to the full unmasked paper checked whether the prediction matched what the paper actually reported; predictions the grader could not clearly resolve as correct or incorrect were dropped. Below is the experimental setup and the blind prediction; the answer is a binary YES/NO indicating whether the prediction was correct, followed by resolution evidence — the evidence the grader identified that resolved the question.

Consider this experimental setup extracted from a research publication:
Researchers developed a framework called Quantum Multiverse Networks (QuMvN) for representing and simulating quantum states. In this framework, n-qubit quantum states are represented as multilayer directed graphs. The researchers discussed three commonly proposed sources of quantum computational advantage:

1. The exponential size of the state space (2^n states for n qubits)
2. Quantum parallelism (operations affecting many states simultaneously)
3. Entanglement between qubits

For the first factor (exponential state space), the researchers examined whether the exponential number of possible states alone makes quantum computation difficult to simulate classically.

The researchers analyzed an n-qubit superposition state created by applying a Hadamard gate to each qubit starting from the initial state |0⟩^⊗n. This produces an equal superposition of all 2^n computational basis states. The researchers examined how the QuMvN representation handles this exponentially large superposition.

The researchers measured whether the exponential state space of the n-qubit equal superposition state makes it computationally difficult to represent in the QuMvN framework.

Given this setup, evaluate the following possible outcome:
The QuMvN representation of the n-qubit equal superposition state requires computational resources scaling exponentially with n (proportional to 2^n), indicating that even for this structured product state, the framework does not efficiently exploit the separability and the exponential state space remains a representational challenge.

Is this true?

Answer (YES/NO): NO